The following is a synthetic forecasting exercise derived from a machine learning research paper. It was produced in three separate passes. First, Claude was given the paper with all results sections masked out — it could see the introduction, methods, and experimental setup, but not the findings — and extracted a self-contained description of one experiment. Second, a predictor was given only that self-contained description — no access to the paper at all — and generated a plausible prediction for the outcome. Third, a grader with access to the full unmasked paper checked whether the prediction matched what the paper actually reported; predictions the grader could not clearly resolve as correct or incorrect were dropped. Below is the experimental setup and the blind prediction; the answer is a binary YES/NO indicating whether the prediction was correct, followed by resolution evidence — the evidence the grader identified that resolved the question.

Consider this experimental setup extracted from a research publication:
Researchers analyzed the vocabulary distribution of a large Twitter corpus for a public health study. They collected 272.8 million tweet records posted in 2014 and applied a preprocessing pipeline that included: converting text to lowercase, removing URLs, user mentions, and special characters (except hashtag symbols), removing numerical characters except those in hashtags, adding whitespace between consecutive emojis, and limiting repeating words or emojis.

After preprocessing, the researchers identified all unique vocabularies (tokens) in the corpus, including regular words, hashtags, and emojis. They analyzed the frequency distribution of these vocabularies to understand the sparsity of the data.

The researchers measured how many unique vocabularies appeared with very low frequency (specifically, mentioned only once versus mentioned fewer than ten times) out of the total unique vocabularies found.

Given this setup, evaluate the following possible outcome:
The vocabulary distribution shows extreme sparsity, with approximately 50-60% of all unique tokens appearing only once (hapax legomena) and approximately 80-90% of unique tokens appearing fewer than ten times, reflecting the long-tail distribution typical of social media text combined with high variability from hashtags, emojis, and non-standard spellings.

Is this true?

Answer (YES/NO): NO